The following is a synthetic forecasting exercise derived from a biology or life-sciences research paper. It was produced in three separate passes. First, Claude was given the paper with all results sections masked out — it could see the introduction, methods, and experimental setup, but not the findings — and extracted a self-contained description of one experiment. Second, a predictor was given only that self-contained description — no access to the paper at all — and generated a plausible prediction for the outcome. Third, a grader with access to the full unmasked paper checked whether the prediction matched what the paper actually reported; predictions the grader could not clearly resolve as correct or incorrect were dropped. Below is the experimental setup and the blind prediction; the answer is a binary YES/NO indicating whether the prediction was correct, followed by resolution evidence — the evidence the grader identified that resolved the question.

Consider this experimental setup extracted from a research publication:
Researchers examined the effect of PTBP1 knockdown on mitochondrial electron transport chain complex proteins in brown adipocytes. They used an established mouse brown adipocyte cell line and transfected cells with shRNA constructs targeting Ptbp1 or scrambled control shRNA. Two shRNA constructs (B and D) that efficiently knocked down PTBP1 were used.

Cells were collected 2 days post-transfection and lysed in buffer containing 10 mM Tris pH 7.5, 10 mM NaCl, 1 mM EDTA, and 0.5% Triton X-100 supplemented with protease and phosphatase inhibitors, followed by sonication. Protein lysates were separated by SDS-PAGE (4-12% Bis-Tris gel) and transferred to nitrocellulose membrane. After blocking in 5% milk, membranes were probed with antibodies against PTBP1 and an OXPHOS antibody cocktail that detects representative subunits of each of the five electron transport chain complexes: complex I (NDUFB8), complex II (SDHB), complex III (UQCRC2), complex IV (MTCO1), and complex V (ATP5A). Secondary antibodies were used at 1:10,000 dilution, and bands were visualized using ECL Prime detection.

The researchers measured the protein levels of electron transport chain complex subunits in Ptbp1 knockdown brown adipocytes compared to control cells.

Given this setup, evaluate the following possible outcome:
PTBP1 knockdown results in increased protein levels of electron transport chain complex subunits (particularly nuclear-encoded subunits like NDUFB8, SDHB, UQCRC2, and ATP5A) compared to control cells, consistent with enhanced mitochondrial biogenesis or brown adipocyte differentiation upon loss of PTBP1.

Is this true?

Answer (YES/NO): NO